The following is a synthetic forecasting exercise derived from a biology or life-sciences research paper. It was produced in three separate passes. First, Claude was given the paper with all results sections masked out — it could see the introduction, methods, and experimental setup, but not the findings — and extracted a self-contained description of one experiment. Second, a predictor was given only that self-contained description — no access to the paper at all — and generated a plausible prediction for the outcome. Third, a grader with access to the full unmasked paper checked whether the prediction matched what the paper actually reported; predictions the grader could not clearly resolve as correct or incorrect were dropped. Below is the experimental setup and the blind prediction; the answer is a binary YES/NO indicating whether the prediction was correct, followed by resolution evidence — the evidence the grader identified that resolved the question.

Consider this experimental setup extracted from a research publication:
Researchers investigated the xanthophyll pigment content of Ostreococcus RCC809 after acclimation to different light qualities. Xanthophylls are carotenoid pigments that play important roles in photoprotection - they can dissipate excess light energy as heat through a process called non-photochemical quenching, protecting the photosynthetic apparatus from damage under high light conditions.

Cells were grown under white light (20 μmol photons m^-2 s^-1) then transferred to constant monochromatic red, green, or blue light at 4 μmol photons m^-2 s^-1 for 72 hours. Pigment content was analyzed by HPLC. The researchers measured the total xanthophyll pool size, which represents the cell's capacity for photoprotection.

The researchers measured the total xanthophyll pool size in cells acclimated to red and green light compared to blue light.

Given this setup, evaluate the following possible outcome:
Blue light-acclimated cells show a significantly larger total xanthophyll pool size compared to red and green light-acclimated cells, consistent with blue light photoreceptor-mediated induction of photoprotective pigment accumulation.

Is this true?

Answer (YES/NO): NO